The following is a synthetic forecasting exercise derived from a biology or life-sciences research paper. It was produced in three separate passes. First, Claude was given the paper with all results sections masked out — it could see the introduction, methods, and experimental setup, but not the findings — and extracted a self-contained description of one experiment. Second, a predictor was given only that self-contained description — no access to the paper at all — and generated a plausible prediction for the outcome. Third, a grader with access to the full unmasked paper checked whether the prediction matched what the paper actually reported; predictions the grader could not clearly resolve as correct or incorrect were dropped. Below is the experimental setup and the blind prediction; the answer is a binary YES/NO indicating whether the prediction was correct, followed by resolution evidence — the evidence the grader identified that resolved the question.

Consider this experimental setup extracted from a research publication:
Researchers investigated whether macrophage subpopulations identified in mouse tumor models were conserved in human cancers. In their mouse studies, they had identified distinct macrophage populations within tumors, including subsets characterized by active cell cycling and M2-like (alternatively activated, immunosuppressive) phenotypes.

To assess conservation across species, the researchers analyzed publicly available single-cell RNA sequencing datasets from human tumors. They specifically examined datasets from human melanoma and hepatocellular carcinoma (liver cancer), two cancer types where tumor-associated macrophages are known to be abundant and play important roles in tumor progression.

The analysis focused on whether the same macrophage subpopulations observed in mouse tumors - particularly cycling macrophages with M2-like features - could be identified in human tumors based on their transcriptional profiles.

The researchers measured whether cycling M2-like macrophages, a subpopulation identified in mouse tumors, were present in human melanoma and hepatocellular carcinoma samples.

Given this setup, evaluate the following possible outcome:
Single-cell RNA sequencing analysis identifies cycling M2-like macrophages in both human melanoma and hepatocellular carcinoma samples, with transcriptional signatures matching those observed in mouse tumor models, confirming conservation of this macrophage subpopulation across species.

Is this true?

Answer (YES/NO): YES